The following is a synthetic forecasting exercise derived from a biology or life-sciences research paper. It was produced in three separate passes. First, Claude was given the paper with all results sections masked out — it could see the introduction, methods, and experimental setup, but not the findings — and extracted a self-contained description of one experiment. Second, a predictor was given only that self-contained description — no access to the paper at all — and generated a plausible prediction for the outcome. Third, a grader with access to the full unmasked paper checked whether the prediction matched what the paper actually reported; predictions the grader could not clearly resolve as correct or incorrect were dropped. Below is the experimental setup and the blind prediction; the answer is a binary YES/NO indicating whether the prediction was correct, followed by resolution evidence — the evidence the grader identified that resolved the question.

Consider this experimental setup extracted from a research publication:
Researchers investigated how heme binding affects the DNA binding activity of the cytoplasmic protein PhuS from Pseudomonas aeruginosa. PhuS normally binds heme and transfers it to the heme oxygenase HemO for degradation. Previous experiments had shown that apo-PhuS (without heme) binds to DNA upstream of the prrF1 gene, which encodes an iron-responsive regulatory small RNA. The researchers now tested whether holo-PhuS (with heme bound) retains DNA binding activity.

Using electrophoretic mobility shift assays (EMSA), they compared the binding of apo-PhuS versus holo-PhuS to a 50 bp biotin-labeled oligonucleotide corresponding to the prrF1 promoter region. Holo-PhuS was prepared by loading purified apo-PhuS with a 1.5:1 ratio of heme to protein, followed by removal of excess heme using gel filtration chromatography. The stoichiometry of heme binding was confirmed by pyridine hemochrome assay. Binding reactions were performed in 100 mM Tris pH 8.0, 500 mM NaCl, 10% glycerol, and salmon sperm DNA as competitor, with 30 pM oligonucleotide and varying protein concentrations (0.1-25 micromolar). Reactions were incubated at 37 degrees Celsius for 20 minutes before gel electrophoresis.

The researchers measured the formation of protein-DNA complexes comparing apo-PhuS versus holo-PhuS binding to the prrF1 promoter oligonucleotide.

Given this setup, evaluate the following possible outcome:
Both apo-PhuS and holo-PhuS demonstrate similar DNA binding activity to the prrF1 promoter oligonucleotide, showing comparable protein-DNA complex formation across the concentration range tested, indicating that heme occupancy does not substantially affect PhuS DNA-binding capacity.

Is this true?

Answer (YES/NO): NO